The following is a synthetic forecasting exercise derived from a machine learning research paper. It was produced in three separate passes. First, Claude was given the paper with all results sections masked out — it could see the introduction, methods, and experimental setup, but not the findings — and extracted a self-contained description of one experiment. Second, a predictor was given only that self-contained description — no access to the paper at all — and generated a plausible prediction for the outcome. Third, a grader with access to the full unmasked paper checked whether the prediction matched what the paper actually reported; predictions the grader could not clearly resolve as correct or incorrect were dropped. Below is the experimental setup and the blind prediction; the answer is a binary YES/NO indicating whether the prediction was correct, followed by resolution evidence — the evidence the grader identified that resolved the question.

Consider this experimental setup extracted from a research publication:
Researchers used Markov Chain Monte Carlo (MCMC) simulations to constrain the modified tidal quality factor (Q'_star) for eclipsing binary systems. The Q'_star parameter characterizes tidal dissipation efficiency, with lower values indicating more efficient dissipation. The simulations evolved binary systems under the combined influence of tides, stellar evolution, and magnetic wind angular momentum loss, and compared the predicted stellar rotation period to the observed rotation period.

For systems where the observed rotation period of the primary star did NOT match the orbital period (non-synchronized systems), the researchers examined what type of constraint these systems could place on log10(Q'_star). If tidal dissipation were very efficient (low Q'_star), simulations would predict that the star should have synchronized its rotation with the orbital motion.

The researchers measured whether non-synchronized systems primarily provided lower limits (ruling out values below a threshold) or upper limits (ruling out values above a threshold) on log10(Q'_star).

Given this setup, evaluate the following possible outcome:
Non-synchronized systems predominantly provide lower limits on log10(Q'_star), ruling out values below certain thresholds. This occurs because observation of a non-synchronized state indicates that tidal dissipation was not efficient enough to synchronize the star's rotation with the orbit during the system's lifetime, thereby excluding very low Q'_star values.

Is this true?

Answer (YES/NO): YES